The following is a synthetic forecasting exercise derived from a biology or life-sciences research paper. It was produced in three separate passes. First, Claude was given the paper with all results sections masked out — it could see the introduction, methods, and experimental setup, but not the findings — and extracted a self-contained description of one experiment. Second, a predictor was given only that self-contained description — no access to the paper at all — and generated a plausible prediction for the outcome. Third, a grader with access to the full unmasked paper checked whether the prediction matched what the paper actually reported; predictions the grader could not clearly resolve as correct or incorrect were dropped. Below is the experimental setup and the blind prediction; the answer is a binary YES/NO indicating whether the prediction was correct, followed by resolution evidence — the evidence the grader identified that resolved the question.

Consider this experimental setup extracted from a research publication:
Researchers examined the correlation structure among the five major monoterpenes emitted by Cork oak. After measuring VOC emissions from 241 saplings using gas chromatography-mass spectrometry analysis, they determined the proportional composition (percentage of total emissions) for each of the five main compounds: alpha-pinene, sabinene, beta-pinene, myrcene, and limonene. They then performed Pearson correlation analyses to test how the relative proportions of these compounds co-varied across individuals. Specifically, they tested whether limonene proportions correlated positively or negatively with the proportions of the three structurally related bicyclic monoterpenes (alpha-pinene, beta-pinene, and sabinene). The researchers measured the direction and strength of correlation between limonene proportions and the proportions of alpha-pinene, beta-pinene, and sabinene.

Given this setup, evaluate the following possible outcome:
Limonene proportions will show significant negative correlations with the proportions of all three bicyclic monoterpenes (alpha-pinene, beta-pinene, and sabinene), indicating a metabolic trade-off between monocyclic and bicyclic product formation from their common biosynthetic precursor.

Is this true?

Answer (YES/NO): YES